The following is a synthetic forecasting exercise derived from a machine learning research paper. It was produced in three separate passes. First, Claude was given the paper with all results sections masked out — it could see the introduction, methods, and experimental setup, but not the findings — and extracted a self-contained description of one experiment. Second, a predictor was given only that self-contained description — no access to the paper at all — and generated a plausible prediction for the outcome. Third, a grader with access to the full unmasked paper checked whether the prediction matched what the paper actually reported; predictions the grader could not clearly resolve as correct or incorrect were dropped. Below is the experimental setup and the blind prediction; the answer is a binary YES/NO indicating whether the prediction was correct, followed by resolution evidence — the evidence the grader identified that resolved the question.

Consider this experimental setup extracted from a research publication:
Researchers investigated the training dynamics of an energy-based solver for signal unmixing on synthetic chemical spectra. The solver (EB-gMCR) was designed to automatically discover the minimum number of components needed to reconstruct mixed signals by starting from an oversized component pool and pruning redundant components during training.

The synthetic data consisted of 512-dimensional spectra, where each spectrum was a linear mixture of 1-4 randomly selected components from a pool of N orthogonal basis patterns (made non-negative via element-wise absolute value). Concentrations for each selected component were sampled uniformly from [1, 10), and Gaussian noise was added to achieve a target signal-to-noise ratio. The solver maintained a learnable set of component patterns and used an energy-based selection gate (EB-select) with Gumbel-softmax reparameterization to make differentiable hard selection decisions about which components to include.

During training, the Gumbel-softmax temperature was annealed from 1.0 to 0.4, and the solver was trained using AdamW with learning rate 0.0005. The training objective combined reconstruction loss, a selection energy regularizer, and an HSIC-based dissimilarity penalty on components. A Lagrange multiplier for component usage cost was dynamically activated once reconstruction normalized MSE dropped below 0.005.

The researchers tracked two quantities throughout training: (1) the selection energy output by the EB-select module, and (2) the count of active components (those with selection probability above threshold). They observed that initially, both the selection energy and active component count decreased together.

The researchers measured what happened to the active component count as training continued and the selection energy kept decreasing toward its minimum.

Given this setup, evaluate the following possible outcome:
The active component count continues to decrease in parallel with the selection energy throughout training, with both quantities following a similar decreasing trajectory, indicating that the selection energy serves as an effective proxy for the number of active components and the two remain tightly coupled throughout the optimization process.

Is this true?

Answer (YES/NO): NO